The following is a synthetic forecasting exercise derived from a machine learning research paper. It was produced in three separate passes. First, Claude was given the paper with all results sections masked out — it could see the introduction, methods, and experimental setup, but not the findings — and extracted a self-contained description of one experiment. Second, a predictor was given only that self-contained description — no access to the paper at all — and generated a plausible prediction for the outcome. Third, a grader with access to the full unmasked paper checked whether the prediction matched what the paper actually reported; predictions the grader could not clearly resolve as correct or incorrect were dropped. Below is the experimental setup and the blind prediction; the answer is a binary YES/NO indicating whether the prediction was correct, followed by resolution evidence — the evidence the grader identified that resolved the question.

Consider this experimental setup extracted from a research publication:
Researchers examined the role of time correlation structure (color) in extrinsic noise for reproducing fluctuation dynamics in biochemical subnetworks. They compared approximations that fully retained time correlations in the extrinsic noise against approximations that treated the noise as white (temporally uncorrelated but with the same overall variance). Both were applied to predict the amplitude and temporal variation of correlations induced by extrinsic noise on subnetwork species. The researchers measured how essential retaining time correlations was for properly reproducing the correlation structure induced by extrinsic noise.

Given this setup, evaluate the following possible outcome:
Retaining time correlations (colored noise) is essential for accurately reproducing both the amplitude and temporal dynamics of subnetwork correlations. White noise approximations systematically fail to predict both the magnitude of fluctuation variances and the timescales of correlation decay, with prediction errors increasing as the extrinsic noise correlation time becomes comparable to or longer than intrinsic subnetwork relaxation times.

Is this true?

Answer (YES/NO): NO